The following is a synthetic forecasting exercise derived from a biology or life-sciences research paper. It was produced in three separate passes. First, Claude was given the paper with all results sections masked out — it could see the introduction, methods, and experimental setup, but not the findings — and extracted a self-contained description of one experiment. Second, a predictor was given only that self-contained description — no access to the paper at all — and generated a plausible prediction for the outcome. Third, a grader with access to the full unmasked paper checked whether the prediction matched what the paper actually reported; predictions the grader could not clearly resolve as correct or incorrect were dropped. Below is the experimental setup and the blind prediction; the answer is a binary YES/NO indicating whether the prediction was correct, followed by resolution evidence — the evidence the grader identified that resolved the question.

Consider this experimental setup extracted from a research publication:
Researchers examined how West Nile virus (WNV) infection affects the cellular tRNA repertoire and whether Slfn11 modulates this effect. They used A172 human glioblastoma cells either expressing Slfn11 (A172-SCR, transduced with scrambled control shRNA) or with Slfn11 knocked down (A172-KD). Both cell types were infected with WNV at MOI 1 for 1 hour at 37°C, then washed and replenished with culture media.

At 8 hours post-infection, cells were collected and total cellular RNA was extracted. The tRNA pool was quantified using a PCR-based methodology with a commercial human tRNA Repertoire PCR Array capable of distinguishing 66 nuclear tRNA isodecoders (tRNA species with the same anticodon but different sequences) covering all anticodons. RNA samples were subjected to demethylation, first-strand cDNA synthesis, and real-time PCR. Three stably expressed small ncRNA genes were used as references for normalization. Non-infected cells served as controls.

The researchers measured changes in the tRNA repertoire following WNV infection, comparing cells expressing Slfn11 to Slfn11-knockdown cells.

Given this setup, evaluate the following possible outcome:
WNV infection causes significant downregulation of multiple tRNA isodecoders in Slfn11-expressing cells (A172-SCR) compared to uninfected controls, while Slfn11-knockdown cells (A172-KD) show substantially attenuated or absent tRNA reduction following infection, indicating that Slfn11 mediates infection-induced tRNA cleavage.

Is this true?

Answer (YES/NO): NO